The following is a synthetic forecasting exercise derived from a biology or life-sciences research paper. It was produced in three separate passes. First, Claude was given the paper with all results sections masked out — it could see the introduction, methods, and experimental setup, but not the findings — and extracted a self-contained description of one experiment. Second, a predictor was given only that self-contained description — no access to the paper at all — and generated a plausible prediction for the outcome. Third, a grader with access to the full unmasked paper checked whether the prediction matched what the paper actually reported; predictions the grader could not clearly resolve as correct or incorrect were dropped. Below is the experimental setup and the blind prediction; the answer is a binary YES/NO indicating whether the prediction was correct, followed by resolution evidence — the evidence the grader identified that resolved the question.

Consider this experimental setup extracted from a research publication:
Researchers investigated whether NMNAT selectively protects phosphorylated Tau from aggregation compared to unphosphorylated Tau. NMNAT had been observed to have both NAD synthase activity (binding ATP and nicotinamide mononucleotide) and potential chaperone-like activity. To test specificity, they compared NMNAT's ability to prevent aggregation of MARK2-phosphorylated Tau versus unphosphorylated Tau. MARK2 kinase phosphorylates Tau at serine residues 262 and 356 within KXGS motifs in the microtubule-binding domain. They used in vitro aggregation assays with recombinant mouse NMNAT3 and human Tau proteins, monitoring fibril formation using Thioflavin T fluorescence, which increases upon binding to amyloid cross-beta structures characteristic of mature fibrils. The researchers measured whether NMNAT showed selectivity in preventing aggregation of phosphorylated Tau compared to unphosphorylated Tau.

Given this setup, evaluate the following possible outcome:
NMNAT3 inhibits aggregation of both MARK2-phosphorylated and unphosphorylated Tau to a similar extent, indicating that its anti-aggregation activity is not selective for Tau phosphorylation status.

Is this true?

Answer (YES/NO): NO